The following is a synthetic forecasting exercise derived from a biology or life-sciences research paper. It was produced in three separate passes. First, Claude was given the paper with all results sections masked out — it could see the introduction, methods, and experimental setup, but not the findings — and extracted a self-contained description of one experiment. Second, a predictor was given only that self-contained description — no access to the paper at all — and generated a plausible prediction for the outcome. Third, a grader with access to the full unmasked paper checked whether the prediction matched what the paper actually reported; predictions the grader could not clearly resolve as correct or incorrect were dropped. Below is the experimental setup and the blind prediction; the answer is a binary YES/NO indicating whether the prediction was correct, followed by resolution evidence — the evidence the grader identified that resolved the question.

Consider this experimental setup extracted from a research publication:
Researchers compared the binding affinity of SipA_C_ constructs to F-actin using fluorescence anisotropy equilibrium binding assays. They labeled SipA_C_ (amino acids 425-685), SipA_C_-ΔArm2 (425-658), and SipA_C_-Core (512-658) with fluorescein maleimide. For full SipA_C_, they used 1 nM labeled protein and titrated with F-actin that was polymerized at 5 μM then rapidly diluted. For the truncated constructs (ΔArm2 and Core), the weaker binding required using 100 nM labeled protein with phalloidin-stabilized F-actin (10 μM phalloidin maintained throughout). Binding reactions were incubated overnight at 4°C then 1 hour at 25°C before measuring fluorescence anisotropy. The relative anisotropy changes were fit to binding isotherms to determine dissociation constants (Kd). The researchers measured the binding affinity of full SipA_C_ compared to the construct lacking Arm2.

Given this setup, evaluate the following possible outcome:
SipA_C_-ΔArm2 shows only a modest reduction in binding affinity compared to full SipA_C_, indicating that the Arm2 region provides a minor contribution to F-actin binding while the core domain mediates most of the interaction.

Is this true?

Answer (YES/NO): NO